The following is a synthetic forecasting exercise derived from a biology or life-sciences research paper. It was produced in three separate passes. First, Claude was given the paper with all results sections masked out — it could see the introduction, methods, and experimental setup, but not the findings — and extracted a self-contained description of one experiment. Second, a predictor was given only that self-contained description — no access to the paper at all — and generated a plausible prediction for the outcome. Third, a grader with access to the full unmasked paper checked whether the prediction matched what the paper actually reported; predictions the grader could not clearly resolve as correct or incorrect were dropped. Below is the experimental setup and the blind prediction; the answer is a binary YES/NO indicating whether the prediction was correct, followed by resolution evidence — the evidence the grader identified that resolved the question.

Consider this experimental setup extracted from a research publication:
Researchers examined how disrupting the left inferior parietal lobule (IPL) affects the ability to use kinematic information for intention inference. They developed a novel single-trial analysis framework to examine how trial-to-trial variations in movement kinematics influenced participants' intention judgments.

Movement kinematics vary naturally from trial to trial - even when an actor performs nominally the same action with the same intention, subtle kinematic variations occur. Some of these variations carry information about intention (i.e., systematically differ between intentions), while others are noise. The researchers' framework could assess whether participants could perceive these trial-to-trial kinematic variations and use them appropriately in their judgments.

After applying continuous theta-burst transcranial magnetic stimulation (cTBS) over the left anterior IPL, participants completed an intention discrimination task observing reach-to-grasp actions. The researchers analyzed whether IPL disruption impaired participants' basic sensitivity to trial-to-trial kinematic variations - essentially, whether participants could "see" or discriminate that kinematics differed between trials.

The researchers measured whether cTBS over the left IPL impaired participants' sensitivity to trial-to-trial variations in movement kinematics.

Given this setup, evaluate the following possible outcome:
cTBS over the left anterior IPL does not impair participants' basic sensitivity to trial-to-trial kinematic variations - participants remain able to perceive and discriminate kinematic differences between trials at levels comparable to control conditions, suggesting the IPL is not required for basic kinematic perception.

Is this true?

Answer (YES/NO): YES